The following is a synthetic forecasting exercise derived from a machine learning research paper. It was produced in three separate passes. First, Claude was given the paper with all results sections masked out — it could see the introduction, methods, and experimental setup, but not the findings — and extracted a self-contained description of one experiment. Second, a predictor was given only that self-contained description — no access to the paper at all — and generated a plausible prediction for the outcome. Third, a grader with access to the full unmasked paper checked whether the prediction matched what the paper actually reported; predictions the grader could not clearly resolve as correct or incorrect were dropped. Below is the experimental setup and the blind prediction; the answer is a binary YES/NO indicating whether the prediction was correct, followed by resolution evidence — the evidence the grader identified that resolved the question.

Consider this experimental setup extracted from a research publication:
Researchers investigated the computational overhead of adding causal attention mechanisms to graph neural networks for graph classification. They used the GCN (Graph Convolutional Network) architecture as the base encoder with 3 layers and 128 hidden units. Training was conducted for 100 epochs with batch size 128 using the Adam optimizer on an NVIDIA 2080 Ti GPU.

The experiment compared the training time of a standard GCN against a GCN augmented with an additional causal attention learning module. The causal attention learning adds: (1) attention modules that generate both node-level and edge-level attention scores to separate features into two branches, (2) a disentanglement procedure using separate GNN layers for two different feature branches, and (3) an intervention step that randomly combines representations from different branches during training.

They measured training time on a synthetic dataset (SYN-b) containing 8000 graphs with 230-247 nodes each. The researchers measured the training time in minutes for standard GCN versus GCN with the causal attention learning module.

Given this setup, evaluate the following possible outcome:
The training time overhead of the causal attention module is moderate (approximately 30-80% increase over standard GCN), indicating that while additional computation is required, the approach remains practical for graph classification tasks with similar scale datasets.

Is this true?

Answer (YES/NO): YES